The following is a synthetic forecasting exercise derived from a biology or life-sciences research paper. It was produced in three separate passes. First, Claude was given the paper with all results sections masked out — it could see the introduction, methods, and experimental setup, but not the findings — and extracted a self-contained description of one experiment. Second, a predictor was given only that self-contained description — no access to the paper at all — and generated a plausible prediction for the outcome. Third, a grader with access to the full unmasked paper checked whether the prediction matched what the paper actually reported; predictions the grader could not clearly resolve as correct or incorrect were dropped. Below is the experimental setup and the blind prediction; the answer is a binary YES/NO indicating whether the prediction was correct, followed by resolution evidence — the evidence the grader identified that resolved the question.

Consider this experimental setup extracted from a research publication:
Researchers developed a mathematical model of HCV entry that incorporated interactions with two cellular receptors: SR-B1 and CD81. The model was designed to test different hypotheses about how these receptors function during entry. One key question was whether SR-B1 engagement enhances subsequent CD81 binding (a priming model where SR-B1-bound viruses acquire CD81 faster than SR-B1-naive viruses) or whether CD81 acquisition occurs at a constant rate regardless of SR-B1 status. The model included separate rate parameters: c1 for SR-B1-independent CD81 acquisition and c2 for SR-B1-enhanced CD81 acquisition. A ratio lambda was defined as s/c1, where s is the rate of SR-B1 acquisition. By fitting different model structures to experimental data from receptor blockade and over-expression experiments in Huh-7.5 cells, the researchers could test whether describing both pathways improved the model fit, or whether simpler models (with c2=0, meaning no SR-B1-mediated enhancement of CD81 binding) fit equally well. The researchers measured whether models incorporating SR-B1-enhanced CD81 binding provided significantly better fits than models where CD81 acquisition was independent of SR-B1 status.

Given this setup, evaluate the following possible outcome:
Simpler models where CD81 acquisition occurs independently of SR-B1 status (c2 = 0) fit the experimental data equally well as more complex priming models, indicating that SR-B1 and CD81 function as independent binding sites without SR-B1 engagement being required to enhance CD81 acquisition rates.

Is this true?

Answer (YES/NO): NO